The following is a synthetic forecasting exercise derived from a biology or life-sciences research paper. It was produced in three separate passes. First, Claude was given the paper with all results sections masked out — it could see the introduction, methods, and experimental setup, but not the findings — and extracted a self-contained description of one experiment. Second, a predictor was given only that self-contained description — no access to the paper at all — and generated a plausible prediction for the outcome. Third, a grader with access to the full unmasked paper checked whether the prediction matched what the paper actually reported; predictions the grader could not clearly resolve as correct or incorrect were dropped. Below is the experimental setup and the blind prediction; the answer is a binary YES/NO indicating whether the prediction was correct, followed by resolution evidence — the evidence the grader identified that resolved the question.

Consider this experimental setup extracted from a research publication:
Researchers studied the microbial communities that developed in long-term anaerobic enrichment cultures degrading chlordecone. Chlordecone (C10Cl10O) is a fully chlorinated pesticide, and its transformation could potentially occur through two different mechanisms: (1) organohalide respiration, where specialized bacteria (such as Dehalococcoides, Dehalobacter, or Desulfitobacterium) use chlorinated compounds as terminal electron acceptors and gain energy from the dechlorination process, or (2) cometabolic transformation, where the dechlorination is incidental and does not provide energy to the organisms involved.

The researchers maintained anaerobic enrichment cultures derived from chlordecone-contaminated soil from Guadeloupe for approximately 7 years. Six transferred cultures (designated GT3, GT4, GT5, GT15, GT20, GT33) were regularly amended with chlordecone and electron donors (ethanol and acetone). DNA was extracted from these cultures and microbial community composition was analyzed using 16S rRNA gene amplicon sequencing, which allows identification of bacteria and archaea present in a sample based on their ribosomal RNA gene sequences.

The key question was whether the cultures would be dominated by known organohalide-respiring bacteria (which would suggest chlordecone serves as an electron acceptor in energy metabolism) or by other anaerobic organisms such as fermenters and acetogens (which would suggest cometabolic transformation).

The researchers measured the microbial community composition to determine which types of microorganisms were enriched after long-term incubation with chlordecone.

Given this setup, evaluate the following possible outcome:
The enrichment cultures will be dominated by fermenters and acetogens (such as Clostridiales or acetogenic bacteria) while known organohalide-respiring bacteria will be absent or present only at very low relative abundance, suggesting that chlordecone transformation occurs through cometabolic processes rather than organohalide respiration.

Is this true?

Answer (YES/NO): YES